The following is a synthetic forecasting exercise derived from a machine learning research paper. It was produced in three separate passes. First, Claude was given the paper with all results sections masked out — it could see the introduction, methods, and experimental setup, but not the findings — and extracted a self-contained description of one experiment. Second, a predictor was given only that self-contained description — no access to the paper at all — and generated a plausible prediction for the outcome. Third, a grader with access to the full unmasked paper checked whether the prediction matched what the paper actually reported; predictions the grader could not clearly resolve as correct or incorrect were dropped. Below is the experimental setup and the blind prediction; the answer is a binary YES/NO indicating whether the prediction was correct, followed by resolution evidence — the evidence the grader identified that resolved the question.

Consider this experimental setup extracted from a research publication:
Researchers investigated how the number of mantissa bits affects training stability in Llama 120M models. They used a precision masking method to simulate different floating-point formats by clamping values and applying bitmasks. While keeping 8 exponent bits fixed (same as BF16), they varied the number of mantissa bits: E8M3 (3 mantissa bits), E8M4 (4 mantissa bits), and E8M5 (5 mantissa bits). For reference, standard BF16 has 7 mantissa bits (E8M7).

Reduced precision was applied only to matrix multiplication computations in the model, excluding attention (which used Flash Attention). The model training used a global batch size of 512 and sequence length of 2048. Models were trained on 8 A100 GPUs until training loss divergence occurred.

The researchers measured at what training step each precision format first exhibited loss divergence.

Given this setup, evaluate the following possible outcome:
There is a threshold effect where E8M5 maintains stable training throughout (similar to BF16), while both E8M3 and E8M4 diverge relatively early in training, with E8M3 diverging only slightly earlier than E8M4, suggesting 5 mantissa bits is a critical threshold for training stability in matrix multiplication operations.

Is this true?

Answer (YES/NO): NO